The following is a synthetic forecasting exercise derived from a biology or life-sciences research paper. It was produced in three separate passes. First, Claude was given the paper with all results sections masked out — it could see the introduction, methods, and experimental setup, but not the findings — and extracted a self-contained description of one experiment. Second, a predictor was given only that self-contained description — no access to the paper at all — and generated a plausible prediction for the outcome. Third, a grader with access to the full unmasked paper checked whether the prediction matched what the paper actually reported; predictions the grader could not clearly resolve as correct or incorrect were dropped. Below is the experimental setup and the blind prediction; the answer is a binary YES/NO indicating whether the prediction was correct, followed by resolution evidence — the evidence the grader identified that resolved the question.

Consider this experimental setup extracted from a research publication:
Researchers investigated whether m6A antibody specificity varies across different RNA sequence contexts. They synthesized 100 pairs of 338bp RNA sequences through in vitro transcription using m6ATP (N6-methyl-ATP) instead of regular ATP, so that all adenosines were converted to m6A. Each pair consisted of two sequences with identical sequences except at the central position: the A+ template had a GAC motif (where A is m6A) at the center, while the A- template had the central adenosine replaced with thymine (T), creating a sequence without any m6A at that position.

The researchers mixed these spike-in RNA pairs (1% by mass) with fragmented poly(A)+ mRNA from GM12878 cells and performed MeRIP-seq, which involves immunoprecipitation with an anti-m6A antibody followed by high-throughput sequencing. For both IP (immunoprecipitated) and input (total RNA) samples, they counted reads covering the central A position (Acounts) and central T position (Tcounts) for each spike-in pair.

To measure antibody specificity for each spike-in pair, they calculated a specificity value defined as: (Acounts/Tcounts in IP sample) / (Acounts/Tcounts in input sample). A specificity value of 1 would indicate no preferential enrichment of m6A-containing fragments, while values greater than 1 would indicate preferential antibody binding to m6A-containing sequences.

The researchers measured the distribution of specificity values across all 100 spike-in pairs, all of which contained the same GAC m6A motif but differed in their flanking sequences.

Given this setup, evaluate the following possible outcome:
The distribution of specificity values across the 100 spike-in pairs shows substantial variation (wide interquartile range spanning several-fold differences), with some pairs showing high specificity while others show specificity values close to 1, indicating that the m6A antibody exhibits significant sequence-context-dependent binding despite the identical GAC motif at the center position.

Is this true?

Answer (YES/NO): YES